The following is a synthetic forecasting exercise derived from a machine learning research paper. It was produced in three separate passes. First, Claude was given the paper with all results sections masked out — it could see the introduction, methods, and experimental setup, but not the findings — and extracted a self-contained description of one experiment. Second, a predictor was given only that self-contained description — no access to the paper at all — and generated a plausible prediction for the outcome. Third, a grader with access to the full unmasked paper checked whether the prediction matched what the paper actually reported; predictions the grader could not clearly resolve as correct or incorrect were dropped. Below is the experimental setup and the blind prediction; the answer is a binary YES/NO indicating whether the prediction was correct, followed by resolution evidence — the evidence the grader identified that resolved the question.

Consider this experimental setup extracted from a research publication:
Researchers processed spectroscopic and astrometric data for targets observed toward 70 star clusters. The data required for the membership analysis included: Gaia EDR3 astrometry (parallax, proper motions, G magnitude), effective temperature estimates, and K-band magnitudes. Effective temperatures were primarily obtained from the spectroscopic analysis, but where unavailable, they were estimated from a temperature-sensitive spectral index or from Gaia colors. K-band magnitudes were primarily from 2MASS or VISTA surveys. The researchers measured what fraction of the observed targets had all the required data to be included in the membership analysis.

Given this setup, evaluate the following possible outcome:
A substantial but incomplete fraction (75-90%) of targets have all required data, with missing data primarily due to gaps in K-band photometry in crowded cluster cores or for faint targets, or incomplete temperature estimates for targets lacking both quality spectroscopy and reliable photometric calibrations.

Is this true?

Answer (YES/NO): NO